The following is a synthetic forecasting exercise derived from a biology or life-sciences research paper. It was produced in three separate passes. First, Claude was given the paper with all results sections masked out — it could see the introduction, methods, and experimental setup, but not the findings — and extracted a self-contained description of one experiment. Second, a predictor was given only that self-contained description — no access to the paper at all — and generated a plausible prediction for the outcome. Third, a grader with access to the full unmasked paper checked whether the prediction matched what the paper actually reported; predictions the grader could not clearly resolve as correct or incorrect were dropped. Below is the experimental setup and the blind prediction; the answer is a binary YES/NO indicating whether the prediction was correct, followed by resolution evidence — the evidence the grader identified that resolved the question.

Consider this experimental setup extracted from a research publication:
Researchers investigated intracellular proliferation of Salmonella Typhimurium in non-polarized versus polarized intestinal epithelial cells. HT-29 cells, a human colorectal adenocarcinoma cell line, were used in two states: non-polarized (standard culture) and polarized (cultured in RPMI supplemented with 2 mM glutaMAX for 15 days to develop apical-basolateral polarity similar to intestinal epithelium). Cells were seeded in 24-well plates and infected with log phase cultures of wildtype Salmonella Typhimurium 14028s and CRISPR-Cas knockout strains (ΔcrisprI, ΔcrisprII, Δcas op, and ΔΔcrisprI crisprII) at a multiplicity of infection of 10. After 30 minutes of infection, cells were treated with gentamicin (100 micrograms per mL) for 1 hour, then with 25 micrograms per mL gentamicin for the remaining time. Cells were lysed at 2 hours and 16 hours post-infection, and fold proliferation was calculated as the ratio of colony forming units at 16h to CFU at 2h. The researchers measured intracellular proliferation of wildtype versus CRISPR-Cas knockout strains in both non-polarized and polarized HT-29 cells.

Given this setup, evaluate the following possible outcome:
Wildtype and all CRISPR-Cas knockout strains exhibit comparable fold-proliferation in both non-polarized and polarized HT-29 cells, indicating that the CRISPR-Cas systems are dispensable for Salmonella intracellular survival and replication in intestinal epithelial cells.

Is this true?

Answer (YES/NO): NO